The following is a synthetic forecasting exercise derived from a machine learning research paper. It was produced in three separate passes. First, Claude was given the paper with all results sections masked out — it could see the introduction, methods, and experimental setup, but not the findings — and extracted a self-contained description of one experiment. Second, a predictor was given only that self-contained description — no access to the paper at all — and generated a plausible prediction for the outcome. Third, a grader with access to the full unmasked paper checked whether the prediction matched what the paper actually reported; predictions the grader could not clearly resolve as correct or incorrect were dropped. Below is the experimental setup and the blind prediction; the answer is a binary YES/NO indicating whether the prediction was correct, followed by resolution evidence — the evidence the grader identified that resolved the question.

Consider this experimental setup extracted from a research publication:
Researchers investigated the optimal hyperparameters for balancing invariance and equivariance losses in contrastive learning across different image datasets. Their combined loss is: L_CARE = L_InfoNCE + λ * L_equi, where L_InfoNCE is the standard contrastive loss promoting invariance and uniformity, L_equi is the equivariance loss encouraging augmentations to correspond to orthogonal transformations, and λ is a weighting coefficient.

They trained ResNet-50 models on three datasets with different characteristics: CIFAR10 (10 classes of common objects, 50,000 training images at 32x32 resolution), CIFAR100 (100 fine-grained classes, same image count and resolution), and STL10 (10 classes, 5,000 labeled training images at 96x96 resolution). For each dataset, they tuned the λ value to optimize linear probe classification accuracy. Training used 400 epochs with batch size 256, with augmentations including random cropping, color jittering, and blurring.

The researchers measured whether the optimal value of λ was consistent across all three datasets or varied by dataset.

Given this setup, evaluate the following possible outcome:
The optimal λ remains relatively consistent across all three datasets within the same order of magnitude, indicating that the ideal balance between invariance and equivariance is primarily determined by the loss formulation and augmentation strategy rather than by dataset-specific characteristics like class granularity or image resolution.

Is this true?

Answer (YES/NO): NO